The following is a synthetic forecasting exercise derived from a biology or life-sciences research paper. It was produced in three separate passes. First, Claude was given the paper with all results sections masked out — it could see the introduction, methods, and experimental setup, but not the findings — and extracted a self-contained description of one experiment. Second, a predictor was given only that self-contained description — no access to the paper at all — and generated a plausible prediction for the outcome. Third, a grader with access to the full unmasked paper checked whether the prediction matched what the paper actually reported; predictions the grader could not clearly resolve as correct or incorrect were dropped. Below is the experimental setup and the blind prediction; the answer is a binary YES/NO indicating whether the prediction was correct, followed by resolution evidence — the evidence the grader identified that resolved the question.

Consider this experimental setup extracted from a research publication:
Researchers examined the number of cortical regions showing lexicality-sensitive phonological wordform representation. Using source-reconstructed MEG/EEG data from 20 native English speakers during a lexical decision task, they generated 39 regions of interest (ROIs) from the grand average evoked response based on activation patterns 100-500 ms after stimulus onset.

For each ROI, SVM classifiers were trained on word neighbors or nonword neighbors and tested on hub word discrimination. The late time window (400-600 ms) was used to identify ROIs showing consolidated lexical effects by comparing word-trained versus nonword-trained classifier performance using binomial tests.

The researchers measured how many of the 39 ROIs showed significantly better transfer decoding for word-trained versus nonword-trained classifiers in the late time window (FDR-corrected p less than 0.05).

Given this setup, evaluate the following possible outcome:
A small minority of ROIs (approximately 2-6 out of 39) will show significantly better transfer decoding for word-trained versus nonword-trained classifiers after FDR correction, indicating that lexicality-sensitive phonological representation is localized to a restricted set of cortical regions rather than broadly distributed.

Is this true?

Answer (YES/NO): NO